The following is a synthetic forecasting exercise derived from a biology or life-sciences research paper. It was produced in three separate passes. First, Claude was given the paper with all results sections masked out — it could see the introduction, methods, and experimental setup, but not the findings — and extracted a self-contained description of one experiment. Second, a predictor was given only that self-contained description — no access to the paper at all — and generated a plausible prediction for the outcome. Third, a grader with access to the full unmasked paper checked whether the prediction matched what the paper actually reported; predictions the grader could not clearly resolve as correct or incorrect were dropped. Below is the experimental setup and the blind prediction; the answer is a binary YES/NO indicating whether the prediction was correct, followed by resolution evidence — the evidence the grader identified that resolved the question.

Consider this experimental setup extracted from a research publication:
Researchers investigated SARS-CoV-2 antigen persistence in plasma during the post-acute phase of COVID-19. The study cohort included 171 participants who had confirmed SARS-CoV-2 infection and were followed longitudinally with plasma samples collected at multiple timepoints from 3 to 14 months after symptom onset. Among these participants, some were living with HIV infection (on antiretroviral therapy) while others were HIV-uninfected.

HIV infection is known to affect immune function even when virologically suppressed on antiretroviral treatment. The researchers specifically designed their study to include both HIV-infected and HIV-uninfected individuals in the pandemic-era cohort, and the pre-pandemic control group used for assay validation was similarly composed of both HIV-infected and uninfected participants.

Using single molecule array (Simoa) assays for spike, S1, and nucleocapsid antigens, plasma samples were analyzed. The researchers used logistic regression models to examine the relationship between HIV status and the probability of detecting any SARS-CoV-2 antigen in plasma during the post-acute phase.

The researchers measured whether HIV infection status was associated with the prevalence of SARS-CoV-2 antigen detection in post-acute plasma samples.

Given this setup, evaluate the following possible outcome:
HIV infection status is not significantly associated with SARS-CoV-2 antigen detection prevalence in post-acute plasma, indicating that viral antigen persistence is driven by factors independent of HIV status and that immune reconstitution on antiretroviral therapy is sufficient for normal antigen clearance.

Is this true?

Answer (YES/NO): YES